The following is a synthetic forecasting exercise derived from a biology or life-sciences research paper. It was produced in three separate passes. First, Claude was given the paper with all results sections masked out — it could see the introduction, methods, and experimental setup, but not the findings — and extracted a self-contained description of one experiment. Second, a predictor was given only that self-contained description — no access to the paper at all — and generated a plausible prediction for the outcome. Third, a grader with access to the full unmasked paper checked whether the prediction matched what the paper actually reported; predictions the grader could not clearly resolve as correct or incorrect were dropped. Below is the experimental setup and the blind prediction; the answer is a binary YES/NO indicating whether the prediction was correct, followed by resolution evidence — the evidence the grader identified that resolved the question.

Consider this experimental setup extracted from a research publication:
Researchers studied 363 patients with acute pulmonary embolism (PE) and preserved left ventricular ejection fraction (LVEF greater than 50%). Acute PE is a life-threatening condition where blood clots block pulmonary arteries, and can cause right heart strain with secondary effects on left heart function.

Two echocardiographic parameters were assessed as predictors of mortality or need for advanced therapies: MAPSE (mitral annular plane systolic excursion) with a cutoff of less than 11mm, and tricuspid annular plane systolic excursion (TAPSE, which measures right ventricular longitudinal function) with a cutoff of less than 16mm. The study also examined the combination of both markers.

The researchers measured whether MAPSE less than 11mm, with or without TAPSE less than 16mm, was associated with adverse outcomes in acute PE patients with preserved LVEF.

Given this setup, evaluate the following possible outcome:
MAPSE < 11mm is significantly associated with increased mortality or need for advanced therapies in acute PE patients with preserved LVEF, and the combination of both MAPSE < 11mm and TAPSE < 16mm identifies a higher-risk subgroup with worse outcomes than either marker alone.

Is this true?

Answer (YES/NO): YES